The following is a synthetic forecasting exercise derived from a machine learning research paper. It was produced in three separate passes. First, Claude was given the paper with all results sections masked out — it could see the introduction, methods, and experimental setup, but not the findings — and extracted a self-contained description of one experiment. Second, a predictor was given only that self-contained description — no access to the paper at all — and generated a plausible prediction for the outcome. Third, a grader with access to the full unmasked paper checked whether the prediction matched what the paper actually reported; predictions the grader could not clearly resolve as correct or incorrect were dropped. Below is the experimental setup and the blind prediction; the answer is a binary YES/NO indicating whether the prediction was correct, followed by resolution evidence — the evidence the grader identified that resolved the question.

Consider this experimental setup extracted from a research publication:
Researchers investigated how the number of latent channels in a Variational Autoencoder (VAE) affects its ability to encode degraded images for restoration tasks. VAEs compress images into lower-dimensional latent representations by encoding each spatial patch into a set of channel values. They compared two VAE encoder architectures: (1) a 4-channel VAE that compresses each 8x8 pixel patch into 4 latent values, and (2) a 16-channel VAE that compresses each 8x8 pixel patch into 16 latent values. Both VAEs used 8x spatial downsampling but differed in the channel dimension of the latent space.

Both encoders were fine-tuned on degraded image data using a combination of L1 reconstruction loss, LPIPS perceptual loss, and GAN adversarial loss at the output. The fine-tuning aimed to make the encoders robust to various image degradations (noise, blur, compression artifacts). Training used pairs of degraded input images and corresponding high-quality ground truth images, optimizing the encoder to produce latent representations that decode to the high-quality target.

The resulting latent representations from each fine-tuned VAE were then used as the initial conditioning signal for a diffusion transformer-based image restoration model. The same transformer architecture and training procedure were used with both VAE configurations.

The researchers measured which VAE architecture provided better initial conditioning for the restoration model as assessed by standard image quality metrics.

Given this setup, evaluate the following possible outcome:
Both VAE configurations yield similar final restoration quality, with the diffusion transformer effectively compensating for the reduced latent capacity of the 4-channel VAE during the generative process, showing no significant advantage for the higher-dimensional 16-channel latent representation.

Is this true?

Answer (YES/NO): NO